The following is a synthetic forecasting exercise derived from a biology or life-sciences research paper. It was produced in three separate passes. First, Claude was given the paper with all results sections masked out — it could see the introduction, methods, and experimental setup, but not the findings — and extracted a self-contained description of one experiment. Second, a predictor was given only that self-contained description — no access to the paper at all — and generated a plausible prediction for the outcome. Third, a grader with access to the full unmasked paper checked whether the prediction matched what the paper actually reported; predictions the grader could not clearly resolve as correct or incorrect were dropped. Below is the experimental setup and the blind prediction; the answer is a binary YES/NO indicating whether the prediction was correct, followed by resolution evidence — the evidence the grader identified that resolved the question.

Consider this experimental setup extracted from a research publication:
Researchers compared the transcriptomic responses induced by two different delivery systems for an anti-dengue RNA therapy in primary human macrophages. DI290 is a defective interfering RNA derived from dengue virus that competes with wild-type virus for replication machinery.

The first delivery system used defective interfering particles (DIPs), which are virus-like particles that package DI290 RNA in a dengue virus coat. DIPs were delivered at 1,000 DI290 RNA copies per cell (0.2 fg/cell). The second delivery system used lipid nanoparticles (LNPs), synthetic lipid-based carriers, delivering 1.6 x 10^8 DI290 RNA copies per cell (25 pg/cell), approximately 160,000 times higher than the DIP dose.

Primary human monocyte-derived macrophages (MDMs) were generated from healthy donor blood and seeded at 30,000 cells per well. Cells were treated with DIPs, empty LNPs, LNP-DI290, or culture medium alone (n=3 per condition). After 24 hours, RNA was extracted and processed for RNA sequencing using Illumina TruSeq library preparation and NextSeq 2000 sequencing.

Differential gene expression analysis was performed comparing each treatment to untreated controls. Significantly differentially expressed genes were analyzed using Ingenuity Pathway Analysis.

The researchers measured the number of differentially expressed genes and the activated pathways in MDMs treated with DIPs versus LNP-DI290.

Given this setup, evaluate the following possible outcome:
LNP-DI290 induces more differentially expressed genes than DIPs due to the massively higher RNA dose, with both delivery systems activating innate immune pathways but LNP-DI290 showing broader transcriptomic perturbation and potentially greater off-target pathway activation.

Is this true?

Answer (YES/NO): NO